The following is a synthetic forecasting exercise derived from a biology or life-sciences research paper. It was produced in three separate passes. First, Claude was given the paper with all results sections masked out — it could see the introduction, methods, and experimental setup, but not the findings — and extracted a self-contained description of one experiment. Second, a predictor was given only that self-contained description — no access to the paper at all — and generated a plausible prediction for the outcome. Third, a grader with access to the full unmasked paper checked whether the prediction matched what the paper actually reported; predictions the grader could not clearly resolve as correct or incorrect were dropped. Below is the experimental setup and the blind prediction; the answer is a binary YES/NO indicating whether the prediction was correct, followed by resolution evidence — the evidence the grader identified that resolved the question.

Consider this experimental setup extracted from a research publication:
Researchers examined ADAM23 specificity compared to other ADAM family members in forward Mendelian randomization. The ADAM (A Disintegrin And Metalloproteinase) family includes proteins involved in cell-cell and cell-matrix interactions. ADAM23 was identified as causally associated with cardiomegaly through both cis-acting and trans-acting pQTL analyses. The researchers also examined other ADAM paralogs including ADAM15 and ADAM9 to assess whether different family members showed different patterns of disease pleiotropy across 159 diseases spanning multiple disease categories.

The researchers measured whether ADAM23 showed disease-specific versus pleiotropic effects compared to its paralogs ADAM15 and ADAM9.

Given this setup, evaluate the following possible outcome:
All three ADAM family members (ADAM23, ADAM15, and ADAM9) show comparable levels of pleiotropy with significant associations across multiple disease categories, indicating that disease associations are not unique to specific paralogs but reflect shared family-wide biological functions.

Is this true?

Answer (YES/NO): NO